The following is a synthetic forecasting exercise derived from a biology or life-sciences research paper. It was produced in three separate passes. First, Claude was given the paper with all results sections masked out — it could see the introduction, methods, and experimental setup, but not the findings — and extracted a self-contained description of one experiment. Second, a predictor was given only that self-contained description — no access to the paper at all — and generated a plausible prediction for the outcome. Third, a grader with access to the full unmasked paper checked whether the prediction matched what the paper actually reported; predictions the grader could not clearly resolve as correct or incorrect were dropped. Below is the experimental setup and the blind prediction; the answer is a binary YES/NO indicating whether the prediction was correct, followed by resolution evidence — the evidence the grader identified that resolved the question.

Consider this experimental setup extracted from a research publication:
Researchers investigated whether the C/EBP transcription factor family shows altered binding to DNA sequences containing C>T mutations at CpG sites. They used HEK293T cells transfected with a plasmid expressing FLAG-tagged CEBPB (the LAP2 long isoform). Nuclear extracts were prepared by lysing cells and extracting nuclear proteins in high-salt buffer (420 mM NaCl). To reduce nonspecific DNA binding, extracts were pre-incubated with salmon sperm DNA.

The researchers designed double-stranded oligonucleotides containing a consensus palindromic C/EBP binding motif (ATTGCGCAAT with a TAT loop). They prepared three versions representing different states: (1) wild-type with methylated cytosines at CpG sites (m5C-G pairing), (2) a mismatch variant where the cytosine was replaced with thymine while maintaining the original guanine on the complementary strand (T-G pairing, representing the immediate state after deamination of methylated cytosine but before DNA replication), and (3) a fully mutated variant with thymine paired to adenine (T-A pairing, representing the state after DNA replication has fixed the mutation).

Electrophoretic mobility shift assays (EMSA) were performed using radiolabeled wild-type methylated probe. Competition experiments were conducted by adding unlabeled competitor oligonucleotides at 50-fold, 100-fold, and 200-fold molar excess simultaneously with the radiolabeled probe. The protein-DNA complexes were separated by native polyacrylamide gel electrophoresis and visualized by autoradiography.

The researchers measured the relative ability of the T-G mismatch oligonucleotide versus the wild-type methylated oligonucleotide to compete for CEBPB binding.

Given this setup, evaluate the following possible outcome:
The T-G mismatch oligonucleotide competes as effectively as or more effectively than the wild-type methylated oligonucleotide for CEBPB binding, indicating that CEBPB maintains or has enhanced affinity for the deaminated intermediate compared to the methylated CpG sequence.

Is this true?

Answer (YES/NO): YES